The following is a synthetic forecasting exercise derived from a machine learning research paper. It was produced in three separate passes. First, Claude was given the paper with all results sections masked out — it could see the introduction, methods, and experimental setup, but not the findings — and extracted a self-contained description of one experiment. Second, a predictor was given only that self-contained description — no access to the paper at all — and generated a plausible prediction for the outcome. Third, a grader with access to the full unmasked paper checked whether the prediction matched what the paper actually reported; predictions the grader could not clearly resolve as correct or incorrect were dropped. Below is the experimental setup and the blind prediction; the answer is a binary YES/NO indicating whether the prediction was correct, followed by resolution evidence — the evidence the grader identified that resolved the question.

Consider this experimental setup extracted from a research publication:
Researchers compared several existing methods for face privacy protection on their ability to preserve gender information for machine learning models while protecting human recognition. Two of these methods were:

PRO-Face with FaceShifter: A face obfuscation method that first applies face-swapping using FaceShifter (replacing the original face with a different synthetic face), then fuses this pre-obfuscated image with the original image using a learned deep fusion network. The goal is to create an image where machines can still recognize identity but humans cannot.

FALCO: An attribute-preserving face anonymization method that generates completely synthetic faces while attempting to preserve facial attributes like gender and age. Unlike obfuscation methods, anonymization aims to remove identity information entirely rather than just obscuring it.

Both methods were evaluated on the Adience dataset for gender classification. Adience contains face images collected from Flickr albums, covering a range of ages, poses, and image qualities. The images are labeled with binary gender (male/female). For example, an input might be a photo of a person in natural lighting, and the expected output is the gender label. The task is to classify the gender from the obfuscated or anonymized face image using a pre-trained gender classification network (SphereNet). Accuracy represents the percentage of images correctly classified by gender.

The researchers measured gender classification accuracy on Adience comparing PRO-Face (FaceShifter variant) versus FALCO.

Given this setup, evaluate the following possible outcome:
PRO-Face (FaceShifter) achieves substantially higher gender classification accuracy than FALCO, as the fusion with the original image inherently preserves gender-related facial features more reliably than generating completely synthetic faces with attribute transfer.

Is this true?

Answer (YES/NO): NO